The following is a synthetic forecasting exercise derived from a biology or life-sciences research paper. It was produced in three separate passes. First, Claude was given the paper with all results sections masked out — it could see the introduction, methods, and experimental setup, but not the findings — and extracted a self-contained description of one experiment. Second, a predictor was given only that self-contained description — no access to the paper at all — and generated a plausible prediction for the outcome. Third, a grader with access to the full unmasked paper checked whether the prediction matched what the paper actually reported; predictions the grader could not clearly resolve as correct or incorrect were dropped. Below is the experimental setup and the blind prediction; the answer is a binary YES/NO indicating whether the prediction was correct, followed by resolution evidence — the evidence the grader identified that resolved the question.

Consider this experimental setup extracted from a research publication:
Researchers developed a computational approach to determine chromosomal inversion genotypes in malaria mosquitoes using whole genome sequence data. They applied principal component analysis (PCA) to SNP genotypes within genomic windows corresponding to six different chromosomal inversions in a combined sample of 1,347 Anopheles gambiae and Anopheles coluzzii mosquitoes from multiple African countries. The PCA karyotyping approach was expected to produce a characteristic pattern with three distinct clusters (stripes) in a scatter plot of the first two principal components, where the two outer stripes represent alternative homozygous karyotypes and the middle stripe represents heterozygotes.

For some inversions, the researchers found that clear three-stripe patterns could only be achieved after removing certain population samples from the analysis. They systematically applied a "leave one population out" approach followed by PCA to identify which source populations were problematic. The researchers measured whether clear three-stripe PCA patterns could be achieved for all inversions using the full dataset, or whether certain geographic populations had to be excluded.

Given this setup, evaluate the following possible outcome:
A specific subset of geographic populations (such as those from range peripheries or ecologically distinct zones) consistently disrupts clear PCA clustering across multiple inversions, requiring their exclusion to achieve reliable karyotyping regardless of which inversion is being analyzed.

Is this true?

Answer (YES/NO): NO